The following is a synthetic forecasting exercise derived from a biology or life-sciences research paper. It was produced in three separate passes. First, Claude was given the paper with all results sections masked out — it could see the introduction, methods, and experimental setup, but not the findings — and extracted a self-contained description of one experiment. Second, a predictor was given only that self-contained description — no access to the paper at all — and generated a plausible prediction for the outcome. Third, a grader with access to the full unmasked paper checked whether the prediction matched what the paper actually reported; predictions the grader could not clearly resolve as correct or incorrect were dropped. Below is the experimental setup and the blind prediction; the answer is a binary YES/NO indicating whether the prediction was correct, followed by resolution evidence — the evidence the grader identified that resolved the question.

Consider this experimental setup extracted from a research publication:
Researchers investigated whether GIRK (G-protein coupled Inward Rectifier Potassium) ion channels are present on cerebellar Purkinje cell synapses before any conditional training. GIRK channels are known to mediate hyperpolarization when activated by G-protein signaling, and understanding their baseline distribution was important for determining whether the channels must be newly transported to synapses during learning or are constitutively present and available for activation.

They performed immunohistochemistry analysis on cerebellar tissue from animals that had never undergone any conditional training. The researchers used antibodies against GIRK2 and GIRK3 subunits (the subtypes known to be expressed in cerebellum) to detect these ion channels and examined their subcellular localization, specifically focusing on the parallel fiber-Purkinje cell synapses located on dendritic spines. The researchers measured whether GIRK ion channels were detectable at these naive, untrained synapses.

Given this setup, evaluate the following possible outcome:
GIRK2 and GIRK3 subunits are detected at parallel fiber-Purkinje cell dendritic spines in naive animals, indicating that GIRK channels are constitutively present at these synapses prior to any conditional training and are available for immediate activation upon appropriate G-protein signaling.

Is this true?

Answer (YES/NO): YES